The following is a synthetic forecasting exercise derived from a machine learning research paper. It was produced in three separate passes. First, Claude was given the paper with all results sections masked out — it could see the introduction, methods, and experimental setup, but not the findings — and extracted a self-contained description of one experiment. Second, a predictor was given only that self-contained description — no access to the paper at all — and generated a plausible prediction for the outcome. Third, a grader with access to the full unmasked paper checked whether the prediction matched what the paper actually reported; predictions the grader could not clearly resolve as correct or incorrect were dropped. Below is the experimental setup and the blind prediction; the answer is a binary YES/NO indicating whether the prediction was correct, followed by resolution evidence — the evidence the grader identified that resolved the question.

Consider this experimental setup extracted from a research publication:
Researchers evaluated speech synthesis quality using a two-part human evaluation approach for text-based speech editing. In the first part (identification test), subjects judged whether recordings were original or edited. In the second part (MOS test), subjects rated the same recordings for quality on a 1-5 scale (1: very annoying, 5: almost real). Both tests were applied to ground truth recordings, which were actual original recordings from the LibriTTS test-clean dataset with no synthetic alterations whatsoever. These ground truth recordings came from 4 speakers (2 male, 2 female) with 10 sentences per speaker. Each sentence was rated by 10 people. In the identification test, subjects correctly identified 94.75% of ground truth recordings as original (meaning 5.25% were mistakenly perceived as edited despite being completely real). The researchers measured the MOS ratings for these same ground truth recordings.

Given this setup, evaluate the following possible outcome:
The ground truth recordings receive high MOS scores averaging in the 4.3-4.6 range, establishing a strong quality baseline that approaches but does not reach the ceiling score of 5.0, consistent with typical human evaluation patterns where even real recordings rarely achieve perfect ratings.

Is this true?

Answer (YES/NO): NO